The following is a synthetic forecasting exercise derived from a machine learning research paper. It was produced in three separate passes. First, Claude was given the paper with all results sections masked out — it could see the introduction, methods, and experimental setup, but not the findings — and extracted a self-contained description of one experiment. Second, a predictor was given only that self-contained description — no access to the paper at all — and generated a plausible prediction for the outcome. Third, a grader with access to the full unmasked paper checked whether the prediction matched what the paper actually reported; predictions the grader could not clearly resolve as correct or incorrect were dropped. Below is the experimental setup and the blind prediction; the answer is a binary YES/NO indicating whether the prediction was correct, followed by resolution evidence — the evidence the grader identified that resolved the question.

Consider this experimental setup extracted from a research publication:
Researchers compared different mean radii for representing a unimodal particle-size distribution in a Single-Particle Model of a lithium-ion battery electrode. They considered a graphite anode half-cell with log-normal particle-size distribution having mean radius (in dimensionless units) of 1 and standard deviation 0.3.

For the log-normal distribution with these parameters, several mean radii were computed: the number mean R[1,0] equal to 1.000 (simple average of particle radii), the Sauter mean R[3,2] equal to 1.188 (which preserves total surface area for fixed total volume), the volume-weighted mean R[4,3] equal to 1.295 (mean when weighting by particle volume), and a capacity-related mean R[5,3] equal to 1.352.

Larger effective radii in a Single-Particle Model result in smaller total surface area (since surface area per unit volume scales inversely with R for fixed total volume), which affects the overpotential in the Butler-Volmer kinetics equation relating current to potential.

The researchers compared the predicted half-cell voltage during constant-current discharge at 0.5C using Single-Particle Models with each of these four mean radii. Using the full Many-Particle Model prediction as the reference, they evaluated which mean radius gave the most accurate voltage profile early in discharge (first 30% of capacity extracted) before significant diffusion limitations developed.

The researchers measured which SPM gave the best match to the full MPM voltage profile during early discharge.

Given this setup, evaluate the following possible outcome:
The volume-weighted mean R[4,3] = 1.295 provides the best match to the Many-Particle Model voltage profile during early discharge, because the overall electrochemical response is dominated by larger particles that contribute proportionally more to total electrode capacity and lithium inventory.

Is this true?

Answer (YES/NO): NO